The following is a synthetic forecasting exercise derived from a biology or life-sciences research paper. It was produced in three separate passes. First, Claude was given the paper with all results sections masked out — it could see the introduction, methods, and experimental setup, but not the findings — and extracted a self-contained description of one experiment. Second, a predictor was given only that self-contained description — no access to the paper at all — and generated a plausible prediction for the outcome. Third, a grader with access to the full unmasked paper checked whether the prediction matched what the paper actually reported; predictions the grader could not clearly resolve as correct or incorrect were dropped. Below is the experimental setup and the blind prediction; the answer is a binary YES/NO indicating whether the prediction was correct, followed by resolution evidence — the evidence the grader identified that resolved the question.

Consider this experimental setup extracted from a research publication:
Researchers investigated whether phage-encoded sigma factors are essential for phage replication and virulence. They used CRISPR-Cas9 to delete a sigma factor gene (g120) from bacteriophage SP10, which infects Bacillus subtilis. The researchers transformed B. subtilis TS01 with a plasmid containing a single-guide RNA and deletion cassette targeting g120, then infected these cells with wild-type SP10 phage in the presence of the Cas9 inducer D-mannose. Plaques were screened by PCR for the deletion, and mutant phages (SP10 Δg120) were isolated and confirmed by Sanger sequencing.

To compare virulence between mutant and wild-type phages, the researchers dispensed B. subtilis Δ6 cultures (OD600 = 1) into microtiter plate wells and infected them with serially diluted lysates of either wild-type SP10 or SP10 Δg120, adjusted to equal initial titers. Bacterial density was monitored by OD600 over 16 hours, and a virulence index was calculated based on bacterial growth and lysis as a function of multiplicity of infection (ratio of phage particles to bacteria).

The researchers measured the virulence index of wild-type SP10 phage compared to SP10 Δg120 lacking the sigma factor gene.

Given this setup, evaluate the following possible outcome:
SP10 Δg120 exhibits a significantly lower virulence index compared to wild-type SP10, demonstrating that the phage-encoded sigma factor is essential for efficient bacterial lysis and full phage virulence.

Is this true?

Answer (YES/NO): NO